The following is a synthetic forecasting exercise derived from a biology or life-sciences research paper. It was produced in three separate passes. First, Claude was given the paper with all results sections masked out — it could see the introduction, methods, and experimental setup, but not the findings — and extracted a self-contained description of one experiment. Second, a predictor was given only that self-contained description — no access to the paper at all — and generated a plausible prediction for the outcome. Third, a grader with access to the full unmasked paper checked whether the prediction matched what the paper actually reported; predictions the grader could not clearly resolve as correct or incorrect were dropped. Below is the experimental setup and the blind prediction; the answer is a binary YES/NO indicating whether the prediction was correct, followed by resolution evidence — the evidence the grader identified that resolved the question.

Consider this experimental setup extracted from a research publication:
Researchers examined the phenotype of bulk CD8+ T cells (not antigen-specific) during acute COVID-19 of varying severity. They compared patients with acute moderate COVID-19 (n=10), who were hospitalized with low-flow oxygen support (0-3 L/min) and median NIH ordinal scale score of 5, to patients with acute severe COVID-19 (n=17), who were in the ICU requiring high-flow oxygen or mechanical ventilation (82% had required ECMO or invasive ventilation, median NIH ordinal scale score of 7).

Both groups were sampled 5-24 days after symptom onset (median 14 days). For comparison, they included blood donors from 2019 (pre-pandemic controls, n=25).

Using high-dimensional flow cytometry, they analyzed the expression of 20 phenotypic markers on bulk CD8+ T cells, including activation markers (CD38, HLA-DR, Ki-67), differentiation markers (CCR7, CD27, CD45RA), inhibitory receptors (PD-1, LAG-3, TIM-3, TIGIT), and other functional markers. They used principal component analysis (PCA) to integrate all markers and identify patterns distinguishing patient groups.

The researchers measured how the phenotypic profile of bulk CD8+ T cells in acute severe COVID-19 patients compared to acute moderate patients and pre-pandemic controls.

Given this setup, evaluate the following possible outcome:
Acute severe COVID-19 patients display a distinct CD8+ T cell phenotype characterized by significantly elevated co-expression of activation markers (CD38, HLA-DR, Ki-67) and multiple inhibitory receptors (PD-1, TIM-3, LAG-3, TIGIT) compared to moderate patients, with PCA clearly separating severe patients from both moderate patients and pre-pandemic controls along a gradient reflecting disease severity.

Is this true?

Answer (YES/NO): NO